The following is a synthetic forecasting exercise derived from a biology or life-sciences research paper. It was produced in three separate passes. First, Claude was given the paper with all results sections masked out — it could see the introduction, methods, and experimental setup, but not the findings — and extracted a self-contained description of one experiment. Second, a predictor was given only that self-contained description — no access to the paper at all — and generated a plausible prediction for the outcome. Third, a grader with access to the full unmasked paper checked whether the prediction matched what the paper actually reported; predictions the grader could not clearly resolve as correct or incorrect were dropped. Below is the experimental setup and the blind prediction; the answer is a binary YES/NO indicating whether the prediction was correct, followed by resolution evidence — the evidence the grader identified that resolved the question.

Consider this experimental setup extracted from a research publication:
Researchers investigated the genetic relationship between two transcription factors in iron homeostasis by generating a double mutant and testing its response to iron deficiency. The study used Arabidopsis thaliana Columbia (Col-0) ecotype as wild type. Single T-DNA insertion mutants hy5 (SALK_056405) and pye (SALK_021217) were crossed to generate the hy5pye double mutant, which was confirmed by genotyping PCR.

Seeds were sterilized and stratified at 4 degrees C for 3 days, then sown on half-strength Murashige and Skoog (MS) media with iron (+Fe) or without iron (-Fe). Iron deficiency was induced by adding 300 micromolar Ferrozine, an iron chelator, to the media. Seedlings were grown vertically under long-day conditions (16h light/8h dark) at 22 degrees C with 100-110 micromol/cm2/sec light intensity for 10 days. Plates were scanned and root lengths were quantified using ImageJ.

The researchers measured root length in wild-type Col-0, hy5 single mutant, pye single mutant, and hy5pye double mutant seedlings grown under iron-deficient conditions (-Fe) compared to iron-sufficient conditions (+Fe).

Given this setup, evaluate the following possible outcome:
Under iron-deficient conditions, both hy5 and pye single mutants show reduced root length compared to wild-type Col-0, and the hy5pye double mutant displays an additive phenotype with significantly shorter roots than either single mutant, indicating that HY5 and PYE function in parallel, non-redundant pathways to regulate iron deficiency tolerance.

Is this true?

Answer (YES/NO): YES